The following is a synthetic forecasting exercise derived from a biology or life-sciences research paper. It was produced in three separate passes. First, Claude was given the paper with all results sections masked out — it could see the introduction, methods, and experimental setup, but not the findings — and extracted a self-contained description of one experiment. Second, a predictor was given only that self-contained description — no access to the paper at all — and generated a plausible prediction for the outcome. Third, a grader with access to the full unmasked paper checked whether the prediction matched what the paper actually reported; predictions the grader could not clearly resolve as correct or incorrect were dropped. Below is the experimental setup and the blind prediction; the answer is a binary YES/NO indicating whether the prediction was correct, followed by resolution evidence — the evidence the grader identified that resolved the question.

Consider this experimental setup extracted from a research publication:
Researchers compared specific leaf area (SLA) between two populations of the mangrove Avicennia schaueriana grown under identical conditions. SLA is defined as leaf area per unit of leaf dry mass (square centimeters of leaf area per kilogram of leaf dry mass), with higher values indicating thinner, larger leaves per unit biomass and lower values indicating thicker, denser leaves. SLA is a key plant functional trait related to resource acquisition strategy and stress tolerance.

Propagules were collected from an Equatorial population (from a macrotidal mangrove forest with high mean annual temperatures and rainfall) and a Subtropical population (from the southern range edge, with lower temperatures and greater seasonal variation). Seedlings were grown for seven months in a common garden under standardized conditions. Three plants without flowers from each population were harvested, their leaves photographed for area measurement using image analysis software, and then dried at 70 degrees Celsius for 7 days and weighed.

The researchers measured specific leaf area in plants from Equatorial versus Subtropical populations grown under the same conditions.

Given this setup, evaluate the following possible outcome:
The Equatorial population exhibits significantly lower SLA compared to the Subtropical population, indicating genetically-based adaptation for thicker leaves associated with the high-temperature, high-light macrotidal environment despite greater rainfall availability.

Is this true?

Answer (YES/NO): NO